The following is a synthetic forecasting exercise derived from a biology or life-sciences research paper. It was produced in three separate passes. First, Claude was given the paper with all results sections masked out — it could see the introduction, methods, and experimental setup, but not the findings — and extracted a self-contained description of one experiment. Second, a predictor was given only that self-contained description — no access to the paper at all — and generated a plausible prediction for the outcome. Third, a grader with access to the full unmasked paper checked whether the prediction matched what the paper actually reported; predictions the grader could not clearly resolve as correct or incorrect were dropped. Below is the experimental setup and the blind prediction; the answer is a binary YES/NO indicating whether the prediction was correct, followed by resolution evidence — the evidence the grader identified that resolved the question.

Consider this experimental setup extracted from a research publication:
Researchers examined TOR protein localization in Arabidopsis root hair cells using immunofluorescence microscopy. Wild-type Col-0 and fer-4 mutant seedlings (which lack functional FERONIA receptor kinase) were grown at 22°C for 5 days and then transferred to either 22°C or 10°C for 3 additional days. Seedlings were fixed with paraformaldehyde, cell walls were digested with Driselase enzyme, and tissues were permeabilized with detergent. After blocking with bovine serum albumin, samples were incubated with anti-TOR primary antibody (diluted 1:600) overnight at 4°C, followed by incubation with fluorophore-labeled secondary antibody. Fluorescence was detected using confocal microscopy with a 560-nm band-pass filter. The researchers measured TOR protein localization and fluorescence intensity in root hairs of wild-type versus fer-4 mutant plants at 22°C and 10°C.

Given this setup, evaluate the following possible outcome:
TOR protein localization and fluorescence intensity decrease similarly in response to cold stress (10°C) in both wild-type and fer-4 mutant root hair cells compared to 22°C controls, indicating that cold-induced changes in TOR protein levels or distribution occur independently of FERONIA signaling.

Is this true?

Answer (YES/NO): NO